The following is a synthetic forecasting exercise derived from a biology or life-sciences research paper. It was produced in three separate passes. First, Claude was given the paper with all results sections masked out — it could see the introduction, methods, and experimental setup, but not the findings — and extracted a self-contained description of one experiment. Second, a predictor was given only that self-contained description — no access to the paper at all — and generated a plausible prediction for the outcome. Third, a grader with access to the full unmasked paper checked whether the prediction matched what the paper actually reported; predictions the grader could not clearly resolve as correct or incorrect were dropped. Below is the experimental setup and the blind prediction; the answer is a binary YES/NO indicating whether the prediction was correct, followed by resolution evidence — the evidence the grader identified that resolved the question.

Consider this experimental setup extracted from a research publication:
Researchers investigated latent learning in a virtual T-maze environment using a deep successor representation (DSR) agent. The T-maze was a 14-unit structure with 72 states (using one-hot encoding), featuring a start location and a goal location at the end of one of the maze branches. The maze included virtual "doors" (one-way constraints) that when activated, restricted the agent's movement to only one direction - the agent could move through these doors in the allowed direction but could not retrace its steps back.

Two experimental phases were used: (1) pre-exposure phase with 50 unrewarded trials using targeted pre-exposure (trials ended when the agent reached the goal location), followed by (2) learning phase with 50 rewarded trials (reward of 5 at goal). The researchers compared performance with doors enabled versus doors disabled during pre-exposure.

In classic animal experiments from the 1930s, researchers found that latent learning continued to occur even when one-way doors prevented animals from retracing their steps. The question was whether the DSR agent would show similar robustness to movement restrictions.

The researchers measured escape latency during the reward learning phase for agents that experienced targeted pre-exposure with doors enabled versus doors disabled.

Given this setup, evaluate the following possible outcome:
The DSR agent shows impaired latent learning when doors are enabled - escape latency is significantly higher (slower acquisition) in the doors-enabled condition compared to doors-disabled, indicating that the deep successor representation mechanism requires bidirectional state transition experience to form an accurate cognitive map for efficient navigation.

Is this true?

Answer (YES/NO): NO